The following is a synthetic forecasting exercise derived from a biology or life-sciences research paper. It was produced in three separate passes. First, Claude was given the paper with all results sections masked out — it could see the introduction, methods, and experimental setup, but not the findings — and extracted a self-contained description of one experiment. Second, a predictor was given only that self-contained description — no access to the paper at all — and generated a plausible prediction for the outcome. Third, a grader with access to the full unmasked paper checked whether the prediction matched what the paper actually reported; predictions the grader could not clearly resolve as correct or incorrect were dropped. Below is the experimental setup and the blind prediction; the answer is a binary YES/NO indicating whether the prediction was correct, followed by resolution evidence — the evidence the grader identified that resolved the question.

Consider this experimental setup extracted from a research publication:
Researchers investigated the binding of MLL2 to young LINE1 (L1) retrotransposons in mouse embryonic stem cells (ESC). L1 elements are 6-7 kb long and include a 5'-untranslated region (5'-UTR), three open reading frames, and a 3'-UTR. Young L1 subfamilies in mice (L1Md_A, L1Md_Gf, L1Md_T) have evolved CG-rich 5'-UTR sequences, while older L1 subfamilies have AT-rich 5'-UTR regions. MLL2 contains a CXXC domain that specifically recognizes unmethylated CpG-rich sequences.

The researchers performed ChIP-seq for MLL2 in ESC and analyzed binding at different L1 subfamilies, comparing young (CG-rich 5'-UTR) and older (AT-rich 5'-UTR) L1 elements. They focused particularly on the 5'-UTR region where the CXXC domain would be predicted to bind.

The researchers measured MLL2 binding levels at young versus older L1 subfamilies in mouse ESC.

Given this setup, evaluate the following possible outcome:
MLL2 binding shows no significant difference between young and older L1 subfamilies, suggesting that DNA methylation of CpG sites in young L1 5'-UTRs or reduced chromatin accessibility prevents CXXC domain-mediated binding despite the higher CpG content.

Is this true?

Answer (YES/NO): NO